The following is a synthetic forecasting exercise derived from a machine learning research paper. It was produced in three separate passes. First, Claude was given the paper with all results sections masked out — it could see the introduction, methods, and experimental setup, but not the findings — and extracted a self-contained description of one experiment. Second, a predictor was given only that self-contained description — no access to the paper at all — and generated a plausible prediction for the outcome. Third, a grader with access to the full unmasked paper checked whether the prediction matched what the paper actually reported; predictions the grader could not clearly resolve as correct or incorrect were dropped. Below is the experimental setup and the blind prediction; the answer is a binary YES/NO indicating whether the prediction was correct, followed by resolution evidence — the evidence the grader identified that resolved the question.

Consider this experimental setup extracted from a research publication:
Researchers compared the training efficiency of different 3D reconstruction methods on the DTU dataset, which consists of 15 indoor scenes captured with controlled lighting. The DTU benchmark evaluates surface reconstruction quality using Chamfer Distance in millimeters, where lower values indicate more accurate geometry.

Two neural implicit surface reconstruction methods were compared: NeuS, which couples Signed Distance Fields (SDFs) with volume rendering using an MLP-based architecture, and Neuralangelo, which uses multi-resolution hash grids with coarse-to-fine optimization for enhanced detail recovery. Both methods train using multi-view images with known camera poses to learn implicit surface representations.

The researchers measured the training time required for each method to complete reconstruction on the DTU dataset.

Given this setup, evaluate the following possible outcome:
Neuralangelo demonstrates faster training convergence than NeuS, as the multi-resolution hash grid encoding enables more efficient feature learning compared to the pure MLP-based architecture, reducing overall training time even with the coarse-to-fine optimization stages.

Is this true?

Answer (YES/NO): NO